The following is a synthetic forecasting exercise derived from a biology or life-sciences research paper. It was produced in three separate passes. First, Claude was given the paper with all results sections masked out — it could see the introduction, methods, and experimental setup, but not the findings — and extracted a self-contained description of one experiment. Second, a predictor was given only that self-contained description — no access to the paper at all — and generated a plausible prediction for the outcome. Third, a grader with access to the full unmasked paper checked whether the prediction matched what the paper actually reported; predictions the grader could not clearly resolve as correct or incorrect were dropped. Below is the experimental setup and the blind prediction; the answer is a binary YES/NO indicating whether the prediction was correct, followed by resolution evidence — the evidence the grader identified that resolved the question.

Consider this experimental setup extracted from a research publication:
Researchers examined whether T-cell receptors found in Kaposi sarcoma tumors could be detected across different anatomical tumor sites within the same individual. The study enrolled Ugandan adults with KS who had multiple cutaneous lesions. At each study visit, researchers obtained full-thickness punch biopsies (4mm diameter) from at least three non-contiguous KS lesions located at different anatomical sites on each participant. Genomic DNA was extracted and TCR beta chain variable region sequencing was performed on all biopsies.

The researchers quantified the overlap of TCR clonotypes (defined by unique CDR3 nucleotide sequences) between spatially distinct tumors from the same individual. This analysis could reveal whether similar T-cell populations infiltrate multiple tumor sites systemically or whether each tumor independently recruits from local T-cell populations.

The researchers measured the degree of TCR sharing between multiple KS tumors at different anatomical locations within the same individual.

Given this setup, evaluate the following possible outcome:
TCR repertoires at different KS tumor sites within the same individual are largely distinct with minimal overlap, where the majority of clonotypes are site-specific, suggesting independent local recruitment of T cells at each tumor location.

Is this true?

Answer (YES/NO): NO